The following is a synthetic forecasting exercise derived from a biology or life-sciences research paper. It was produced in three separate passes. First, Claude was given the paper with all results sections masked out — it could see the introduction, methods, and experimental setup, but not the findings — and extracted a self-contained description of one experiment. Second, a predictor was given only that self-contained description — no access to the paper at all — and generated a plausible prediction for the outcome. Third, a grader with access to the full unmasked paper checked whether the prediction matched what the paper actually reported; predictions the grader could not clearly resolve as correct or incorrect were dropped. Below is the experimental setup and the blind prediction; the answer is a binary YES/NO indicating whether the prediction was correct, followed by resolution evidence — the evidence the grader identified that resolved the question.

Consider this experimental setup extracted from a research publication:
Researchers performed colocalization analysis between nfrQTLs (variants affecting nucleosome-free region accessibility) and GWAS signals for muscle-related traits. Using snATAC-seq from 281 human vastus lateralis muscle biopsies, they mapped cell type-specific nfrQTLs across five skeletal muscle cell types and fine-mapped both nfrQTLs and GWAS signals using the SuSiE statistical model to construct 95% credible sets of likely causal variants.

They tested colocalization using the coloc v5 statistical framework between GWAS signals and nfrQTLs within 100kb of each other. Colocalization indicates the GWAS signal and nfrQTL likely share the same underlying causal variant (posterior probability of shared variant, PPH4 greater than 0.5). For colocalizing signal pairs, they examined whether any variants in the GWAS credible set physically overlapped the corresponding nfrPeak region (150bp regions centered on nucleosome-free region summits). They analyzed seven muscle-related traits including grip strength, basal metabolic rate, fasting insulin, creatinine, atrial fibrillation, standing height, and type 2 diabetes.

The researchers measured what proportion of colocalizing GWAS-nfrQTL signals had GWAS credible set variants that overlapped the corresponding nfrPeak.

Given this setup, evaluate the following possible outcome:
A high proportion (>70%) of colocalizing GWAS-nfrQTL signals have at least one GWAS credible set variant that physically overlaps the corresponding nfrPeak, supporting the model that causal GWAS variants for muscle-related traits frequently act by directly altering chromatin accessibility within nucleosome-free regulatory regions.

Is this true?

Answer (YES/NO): NO